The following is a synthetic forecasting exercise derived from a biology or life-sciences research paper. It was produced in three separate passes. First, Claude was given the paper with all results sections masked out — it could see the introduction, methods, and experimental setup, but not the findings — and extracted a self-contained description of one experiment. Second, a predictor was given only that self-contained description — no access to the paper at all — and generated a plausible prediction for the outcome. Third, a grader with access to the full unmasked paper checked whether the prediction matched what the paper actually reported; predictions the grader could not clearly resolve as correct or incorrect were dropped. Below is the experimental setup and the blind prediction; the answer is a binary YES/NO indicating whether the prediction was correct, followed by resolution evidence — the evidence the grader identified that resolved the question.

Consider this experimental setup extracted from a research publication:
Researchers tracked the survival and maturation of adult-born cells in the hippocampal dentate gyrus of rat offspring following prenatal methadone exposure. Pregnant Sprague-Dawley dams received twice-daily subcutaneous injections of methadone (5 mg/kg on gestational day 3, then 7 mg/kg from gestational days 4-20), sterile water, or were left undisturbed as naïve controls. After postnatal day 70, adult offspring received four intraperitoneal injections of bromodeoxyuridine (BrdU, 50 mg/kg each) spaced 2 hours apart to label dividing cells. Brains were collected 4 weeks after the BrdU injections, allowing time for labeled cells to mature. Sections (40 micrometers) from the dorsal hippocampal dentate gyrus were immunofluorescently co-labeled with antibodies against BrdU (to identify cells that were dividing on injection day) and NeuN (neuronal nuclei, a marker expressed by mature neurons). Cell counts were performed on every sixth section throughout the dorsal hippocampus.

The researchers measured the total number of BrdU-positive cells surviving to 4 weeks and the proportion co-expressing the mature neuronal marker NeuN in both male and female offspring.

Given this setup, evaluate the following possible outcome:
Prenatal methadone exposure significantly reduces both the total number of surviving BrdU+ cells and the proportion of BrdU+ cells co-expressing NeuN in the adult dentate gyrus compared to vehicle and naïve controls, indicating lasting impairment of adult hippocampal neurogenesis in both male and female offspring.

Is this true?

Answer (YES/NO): NO